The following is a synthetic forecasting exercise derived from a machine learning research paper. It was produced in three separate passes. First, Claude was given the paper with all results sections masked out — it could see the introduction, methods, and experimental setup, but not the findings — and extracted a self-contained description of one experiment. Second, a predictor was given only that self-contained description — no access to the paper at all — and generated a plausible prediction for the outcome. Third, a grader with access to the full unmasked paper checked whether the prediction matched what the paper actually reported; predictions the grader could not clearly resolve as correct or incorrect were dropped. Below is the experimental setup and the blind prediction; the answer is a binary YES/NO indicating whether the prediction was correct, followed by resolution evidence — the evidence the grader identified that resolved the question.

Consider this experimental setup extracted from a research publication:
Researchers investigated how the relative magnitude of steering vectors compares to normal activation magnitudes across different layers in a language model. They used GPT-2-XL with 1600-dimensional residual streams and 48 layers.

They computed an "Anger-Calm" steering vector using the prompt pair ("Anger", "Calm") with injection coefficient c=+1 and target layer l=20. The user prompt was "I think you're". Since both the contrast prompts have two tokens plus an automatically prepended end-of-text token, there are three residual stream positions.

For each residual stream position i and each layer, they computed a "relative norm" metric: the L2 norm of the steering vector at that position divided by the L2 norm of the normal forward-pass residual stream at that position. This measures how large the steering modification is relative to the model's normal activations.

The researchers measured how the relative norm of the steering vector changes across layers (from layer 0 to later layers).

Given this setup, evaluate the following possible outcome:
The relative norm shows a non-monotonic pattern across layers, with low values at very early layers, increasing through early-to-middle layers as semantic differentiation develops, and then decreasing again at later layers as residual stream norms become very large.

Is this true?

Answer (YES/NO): NO